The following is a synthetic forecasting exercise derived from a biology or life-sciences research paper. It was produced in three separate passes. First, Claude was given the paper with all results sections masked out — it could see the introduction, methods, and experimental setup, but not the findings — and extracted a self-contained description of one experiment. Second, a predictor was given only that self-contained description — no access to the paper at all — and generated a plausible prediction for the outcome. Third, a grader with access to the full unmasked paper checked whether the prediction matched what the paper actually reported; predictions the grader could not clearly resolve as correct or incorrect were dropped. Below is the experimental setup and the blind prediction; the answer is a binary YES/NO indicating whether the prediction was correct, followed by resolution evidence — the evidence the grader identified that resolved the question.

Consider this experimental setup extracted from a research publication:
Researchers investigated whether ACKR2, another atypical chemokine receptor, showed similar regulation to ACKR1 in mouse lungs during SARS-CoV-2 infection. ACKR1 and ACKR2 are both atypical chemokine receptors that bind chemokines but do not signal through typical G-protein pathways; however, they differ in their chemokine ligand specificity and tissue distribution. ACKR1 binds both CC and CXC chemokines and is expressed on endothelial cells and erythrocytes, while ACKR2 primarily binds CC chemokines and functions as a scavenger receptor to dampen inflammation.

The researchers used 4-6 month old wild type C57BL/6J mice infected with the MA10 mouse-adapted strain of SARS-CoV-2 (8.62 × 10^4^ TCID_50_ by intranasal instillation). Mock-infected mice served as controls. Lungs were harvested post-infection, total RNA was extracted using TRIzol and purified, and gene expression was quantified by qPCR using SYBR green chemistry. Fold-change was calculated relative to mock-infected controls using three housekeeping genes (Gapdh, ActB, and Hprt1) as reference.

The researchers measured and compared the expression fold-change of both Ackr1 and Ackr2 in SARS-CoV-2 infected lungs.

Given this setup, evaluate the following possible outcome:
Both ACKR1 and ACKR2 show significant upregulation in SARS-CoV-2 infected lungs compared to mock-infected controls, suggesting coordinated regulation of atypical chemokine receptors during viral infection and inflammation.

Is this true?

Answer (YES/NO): NO